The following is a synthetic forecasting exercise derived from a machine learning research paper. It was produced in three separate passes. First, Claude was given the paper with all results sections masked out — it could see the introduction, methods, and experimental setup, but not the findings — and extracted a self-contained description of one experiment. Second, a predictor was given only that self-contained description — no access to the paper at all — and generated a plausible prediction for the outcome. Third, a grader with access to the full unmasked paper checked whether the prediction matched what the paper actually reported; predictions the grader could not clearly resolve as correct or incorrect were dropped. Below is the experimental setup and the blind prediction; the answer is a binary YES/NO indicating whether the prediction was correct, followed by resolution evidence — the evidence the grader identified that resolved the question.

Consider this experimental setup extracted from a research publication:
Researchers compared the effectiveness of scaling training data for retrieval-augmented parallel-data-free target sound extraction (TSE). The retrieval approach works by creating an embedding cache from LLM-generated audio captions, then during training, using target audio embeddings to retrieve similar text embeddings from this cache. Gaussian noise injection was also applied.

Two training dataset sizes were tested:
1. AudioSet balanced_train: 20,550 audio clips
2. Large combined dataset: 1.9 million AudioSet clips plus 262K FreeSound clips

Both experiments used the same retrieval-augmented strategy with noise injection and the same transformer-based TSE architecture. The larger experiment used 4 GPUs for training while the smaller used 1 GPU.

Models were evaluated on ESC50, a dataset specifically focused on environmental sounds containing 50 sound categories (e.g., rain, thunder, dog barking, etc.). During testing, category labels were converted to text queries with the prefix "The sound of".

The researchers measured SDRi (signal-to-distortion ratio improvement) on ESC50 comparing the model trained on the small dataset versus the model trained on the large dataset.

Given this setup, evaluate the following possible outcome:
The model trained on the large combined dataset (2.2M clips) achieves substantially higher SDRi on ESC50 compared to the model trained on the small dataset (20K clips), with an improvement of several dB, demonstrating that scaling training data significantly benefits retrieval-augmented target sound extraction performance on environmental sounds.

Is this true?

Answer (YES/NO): NO